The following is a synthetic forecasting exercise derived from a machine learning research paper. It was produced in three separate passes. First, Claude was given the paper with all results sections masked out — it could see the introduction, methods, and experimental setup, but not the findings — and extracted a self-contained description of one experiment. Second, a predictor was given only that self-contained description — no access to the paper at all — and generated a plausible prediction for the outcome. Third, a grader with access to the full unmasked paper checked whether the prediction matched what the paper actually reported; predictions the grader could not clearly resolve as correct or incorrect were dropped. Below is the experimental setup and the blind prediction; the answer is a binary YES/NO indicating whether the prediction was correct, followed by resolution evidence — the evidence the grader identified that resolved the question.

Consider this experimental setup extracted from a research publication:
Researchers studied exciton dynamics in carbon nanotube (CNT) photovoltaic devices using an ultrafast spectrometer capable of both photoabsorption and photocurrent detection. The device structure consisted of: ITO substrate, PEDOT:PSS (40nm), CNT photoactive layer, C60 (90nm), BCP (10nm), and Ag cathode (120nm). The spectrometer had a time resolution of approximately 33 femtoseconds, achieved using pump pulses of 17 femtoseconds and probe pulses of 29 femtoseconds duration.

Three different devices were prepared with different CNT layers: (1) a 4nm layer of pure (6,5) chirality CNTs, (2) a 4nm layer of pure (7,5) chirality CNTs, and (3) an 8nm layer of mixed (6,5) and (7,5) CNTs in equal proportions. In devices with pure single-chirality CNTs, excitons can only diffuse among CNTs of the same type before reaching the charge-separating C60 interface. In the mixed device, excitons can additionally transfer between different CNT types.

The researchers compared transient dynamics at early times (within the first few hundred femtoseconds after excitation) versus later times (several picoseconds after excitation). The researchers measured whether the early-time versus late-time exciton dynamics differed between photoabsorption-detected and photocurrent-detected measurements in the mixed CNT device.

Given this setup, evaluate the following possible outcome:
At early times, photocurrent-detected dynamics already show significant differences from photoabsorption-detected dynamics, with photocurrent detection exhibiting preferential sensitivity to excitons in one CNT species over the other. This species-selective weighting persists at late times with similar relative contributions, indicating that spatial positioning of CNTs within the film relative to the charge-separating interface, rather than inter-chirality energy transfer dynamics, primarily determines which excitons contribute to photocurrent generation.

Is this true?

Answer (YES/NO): NO